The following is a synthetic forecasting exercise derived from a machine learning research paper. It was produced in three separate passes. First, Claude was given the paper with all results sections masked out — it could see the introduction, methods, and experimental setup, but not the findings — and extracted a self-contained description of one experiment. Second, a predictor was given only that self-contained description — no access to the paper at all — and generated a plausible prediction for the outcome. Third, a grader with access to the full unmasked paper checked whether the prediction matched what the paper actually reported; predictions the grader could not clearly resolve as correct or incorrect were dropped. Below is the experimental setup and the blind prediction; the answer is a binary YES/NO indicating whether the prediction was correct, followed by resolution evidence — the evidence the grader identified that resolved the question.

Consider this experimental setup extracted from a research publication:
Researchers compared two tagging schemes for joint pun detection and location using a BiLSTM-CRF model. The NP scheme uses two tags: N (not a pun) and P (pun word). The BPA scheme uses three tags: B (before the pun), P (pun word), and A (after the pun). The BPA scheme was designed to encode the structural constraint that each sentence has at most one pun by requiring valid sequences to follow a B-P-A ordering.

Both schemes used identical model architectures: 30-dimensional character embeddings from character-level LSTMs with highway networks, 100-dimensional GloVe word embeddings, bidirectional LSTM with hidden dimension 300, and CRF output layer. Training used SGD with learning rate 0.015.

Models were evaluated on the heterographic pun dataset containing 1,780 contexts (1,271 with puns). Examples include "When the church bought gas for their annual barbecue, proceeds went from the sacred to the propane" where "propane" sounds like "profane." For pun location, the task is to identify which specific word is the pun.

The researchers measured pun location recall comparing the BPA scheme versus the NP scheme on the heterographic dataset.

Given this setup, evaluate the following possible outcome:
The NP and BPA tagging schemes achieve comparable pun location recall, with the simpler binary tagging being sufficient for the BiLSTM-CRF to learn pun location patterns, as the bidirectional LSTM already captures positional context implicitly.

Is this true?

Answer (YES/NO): NO